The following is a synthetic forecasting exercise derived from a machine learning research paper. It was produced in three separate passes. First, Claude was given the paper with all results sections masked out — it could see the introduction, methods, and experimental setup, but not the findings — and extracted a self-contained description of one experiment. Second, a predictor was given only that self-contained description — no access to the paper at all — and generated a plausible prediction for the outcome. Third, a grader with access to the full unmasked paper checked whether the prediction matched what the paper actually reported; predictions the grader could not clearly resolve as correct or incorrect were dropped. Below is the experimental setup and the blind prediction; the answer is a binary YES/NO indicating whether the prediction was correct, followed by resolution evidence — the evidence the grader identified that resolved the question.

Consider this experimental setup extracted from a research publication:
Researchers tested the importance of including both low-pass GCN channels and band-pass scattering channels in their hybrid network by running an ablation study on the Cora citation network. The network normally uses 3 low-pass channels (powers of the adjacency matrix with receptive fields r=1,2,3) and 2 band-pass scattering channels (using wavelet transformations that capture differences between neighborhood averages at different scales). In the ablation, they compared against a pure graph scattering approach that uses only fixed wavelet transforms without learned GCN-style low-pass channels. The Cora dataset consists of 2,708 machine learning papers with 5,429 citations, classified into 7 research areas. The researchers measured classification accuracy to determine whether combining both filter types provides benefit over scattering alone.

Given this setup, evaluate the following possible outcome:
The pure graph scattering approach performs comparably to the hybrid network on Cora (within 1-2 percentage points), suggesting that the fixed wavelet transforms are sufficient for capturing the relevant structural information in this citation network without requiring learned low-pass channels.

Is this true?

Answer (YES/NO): NO